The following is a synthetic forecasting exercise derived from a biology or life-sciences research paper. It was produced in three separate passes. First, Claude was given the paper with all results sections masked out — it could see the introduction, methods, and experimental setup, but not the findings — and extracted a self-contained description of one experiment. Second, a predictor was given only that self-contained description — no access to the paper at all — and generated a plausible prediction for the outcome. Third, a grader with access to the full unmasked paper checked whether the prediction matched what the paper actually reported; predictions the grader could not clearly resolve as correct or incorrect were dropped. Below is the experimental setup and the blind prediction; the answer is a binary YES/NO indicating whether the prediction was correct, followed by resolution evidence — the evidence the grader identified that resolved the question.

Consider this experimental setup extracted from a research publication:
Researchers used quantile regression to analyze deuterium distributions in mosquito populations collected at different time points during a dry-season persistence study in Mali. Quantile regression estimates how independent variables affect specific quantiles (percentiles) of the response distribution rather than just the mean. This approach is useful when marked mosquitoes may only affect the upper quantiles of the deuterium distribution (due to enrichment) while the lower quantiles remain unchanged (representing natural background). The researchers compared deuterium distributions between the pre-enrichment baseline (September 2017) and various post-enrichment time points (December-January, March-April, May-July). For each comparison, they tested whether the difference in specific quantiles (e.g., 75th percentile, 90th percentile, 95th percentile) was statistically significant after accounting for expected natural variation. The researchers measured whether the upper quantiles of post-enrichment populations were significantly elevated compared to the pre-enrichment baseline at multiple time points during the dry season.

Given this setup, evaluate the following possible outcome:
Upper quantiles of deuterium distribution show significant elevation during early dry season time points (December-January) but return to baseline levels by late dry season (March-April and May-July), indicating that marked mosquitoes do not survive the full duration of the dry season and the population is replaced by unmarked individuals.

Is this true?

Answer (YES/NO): NO